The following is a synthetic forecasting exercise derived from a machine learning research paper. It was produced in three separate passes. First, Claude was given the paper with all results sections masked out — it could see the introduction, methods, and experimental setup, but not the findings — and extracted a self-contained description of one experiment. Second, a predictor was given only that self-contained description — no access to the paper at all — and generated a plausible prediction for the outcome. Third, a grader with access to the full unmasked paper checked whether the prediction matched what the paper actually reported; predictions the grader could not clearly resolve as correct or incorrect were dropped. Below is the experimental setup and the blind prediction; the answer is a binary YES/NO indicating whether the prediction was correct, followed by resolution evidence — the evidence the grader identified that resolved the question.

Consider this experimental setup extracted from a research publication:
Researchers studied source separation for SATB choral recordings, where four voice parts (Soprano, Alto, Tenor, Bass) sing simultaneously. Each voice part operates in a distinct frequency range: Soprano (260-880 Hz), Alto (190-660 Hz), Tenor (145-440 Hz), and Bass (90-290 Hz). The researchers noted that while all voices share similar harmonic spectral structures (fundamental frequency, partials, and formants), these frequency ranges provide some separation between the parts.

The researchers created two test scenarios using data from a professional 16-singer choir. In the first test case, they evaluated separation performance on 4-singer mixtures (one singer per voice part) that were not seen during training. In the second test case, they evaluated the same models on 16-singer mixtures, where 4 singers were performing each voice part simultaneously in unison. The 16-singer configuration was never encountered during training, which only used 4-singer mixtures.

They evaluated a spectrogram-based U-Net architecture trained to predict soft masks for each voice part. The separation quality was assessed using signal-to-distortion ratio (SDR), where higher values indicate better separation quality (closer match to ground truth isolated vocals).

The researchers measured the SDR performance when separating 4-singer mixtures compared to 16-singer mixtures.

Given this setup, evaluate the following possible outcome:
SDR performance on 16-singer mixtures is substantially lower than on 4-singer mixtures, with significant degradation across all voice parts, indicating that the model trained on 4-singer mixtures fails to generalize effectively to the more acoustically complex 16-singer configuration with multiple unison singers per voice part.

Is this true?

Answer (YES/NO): NO